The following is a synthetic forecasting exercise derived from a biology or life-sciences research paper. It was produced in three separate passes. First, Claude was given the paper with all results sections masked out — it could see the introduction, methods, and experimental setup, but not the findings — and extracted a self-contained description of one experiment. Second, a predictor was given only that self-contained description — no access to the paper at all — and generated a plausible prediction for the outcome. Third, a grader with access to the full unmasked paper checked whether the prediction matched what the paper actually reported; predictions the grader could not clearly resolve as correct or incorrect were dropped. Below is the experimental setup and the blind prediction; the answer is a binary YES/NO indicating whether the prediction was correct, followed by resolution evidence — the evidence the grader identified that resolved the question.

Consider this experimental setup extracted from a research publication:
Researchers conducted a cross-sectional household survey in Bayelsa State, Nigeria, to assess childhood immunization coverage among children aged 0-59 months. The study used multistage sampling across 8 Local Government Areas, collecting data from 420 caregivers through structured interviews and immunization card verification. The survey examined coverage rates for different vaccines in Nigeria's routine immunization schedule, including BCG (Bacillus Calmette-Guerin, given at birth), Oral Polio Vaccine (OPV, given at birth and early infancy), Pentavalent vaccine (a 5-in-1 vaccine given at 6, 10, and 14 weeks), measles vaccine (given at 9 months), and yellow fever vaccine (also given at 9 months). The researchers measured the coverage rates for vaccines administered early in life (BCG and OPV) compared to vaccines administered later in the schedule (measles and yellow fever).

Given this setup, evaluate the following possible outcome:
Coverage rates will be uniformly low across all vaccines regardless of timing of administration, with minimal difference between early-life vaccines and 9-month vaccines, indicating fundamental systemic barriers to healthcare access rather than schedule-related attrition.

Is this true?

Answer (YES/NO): NO